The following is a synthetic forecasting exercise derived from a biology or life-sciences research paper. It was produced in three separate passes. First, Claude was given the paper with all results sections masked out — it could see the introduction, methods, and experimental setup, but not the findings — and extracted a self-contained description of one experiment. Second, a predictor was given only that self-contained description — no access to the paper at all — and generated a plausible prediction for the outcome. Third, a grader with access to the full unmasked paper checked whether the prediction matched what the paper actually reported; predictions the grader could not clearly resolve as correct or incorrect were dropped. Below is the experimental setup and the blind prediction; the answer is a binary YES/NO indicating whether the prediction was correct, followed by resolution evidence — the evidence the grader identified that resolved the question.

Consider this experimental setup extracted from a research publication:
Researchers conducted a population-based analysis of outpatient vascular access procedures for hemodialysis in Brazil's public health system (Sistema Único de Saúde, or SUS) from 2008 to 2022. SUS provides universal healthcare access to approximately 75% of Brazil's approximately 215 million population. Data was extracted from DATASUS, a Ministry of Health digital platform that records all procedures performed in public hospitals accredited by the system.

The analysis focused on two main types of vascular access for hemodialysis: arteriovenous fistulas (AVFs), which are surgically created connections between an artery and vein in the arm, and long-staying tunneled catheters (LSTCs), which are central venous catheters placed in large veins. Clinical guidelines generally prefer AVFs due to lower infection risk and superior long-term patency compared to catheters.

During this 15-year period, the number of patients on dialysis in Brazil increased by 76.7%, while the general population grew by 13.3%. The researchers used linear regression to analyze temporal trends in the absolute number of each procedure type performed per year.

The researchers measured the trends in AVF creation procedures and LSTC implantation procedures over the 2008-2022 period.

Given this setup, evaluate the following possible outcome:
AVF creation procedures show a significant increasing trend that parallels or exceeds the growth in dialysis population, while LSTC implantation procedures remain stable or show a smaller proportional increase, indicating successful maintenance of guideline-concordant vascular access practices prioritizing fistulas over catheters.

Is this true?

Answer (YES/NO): NO